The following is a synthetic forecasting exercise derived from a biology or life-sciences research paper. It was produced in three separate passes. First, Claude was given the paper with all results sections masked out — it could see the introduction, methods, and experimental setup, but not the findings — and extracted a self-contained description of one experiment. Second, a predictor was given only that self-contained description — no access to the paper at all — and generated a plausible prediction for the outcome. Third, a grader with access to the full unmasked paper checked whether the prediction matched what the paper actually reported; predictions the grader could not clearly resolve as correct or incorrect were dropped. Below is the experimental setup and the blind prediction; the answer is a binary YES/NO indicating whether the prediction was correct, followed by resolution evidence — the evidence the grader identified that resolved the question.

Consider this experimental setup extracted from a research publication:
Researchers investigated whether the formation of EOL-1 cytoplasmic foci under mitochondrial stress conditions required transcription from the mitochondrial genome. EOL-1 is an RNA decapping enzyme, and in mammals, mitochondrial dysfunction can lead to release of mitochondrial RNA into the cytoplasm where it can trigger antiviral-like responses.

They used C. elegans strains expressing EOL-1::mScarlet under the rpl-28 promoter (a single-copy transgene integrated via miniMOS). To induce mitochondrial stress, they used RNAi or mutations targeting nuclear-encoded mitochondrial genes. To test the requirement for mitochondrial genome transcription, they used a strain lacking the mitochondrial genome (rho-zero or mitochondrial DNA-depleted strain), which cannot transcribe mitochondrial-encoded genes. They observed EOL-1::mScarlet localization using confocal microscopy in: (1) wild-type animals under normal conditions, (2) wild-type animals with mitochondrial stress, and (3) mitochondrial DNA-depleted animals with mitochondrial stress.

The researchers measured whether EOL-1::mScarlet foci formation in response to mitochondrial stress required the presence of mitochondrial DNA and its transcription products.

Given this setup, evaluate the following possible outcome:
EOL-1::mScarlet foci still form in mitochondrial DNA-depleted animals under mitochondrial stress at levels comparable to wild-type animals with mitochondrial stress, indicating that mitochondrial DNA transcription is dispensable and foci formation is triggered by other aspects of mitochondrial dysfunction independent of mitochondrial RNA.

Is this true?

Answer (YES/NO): NO